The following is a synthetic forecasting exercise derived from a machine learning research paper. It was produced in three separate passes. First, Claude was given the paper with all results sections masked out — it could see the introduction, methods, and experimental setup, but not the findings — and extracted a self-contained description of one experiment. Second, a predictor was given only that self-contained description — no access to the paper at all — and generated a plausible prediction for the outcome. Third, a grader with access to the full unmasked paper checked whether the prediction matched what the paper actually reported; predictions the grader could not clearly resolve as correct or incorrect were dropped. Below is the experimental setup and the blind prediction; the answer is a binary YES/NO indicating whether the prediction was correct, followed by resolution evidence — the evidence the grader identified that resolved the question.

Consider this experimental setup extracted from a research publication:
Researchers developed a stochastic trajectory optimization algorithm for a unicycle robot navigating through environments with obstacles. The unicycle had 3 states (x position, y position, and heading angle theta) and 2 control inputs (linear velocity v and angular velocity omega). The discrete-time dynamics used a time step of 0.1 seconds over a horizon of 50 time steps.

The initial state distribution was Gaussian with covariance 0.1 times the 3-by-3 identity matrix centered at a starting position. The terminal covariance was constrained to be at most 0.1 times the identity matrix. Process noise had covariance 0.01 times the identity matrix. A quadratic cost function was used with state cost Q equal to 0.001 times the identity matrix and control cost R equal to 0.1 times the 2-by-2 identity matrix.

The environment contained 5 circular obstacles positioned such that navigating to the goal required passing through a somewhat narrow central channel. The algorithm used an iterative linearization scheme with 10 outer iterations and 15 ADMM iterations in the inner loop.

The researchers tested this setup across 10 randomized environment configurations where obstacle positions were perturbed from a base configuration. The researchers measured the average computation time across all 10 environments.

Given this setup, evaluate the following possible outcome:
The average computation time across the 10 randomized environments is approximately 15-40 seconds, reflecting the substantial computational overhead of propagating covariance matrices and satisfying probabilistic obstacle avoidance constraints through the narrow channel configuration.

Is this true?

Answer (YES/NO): NO